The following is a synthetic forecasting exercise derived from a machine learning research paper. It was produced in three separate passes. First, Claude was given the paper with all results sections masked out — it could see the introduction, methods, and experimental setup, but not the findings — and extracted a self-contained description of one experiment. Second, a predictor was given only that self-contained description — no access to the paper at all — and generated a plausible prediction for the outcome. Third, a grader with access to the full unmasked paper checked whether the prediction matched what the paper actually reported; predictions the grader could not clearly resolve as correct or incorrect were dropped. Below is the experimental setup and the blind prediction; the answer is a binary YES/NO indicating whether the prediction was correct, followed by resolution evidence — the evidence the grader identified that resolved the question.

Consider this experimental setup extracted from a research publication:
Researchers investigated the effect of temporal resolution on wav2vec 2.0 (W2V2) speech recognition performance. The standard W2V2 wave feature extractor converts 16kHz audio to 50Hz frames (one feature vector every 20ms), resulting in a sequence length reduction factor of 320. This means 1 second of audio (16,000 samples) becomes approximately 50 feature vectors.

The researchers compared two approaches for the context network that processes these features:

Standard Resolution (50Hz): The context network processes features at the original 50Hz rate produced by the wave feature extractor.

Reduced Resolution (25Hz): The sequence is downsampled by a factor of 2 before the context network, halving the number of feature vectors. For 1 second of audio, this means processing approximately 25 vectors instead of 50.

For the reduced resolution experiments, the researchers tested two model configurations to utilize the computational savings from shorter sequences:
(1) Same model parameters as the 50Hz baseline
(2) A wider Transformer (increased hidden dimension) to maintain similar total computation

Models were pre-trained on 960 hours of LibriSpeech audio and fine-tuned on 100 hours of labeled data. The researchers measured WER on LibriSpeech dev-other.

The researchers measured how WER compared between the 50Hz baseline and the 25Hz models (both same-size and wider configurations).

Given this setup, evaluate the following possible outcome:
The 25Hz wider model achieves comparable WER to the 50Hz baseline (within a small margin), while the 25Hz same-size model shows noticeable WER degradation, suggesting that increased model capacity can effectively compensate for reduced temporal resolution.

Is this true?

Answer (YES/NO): NO